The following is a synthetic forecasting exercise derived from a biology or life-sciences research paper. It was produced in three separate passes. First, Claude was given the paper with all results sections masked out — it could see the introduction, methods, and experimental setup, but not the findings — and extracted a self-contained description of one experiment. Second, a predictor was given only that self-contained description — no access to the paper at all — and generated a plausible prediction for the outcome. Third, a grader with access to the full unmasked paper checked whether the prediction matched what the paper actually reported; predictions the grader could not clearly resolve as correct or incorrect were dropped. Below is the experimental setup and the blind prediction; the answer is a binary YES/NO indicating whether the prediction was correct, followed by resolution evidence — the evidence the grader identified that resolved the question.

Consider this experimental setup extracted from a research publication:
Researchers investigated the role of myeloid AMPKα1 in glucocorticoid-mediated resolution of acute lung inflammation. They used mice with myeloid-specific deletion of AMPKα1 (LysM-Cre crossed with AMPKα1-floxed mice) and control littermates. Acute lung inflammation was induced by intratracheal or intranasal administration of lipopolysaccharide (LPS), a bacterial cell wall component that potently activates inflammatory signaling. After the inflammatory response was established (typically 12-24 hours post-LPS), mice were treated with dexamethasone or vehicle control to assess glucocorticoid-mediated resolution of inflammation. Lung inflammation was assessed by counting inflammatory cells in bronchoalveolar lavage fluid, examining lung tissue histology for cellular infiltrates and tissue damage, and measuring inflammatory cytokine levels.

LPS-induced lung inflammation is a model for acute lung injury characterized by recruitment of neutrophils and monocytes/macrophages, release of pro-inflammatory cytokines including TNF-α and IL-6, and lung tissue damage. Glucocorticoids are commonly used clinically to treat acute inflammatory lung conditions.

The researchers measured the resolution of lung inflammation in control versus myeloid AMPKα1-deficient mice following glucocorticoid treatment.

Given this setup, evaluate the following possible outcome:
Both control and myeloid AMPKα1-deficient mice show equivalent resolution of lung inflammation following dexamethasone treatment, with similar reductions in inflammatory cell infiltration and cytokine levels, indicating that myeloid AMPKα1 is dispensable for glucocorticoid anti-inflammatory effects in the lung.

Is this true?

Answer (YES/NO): NO